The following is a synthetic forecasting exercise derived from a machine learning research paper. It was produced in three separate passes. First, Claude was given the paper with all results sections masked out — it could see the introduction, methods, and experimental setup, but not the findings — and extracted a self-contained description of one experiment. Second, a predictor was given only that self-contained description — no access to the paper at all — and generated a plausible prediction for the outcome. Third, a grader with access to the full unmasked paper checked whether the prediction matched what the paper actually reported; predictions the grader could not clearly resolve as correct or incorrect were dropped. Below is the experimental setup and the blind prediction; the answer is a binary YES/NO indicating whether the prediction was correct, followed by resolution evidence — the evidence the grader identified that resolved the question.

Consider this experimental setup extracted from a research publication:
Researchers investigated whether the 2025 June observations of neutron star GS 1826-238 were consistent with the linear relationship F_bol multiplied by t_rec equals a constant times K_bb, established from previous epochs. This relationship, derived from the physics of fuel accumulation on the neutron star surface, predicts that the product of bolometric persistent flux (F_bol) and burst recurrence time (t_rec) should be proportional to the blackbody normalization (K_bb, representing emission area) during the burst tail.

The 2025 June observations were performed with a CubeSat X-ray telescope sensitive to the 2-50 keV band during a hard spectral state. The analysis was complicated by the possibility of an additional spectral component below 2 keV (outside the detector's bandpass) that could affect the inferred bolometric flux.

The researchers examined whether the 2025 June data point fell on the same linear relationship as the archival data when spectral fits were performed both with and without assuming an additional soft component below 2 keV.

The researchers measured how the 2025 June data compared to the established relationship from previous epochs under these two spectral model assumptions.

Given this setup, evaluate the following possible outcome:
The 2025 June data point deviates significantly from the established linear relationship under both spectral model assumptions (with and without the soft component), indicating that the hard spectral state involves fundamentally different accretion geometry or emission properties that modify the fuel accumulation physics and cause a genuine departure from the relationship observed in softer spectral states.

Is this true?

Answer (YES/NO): NO